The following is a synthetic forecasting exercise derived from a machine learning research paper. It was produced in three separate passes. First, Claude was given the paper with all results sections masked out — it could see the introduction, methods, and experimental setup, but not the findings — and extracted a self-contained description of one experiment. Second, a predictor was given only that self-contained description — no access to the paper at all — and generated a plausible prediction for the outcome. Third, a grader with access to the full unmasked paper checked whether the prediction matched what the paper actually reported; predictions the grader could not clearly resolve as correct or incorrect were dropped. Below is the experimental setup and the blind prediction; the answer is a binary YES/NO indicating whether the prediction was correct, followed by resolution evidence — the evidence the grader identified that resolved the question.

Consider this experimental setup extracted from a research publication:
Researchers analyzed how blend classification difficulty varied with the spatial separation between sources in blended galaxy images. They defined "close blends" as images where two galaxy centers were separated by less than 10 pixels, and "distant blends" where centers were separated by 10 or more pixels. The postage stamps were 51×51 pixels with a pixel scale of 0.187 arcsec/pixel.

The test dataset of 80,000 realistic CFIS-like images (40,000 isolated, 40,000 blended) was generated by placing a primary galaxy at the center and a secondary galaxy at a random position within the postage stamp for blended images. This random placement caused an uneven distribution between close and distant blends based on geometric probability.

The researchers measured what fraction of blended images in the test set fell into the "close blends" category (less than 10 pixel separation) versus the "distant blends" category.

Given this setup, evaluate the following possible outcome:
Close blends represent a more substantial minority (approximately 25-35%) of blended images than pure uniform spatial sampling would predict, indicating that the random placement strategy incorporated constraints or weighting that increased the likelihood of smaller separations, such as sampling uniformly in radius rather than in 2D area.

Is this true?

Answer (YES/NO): NO